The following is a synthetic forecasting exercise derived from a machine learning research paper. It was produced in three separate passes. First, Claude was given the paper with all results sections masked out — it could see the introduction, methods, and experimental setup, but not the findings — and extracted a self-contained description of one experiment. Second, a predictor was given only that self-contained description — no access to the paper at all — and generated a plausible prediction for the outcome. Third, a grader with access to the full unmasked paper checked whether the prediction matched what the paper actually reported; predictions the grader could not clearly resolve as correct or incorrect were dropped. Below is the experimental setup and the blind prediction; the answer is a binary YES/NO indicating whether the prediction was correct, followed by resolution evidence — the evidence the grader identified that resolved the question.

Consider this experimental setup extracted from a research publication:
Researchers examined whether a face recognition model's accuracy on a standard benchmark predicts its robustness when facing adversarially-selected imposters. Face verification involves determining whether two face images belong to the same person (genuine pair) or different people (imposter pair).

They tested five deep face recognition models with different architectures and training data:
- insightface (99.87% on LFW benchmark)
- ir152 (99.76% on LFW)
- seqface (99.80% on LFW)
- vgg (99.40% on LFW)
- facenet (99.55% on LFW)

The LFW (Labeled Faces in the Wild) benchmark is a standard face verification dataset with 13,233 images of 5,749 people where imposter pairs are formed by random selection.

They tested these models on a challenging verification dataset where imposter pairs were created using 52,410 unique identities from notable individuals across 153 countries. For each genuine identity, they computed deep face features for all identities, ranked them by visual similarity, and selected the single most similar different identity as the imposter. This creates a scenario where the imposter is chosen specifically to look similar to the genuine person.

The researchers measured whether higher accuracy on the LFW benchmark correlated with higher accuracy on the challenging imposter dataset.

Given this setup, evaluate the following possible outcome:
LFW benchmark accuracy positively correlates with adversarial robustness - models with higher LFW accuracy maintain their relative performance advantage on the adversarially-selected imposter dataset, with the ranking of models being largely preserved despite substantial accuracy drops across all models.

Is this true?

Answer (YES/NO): NO